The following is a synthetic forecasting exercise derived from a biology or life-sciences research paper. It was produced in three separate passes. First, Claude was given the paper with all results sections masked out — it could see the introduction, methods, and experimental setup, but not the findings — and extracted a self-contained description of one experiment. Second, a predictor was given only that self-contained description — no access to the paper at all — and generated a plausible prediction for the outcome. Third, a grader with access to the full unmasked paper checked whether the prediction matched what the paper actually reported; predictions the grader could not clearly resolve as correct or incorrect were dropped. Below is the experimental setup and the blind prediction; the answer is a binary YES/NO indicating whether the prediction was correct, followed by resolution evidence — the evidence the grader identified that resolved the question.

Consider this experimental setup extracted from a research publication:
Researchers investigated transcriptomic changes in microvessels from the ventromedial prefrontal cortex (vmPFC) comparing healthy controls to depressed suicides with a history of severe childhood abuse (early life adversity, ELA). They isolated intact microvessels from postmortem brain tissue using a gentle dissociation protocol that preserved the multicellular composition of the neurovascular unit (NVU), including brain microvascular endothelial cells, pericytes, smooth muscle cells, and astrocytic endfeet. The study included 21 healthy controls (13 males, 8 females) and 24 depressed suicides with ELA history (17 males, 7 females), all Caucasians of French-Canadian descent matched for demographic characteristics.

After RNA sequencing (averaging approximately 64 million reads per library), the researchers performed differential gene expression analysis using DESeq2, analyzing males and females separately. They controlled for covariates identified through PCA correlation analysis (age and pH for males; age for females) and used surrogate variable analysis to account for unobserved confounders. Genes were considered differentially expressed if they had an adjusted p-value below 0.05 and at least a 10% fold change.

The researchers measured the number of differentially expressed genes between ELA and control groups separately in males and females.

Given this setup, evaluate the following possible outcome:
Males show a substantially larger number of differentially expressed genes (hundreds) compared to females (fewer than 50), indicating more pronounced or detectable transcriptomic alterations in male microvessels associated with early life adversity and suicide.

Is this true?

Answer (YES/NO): NO